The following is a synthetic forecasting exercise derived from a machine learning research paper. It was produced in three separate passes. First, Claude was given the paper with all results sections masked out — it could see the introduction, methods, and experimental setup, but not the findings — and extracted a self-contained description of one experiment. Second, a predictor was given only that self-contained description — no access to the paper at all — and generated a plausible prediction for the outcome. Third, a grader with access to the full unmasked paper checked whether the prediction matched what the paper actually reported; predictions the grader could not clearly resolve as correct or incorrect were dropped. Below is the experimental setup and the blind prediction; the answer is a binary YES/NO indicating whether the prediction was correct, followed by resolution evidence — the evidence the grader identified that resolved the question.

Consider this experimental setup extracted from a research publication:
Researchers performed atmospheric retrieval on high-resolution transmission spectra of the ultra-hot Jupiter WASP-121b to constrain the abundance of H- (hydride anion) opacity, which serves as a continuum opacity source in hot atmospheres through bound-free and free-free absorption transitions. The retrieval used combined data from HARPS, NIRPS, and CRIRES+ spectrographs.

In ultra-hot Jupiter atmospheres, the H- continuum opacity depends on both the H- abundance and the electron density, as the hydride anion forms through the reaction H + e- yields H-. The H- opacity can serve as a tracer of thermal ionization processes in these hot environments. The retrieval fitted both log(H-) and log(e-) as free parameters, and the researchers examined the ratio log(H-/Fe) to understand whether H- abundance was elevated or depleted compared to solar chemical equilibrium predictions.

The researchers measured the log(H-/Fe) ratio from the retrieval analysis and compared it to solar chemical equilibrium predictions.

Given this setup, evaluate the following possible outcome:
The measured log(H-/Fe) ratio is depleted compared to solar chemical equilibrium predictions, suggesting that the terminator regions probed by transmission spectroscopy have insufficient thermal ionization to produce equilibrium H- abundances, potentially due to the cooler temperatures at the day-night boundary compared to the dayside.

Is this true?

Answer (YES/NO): NO